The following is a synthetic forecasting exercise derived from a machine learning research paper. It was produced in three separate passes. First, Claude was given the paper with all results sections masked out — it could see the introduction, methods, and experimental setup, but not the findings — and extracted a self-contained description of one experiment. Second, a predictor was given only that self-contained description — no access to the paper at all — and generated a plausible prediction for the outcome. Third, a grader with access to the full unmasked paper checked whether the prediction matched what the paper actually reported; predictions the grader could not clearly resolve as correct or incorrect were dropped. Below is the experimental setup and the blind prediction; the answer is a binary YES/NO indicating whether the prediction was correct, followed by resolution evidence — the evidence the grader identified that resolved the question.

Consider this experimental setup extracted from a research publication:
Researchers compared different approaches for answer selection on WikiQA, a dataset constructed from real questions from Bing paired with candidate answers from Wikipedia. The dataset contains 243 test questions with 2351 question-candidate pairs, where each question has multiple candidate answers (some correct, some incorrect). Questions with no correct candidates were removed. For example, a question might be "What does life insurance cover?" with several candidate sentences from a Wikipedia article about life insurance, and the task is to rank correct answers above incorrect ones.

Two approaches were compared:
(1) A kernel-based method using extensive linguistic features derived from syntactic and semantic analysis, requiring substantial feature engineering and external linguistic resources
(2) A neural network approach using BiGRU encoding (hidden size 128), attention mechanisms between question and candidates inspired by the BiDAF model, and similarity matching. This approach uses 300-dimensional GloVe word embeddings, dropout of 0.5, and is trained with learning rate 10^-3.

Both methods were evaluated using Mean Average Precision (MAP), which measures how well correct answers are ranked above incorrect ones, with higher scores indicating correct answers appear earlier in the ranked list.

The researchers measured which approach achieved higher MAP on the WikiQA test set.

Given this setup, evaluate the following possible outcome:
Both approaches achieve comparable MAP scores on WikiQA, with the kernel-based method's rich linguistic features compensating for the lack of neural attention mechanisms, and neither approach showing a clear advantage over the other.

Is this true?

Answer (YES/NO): YES